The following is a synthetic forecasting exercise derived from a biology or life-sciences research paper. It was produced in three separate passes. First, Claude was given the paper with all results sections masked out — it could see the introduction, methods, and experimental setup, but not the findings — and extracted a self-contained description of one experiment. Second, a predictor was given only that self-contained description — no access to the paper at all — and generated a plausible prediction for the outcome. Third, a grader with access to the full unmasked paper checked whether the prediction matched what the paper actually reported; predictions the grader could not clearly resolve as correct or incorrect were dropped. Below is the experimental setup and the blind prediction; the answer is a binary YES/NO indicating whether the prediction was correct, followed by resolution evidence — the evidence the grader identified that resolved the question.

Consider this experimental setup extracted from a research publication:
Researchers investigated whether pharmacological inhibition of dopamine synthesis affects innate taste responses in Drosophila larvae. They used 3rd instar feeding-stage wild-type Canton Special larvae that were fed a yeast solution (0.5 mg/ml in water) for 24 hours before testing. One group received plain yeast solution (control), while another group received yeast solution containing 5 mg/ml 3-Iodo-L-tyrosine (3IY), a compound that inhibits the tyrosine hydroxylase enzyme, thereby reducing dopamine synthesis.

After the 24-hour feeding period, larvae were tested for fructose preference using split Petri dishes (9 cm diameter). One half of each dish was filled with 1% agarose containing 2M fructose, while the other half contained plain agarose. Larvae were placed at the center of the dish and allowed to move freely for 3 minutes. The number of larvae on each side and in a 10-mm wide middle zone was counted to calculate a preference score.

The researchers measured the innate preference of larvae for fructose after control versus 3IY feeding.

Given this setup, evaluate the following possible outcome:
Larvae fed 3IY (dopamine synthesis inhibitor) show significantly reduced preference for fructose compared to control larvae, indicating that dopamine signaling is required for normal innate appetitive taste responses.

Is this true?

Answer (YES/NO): NO